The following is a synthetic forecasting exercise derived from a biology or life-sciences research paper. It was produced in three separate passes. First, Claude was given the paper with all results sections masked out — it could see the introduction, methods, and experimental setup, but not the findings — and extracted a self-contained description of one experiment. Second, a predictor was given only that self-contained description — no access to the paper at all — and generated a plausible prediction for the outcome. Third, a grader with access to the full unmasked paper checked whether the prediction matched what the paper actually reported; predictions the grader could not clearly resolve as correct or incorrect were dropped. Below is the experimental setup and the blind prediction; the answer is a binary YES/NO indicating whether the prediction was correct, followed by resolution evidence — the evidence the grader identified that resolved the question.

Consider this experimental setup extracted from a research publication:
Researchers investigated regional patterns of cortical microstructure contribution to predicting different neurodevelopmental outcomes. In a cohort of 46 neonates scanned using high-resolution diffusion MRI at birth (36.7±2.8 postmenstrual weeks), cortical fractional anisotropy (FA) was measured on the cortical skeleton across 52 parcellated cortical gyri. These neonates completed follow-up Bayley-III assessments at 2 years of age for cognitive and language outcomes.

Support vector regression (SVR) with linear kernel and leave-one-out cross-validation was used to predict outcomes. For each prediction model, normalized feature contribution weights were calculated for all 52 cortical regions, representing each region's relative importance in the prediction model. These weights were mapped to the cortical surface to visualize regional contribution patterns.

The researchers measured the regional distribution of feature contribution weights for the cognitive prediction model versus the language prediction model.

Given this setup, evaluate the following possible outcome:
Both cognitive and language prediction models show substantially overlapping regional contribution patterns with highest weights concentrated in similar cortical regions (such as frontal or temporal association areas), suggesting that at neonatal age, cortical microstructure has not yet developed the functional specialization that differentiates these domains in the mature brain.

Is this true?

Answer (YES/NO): NO